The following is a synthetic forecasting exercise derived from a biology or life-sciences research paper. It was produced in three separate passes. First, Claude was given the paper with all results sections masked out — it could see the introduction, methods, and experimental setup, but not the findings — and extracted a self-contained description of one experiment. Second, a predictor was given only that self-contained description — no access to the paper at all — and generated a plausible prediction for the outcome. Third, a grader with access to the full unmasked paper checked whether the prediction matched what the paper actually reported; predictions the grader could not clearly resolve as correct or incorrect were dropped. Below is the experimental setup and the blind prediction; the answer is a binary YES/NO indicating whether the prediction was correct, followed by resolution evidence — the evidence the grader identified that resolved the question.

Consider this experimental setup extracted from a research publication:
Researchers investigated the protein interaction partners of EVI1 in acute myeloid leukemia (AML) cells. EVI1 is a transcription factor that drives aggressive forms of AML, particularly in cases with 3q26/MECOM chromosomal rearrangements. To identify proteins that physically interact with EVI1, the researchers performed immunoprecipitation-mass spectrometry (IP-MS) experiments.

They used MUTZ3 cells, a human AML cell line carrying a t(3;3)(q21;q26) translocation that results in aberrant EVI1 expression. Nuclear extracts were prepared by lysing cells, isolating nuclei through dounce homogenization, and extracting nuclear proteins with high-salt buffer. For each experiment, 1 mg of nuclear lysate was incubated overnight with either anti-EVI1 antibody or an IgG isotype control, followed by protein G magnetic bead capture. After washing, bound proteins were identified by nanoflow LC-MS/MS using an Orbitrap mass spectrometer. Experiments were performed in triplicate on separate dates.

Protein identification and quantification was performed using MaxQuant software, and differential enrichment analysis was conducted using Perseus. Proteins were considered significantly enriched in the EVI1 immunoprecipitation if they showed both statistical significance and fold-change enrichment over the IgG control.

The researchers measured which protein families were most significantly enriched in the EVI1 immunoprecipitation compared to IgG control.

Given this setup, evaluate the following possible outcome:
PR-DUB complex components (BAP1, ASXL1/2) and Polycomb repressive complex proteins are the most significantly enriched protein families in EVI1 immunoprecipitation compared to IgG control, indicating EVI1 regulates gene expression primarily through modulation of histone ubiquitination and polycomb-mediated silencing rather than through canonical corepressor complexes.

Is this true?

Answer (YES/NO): NO